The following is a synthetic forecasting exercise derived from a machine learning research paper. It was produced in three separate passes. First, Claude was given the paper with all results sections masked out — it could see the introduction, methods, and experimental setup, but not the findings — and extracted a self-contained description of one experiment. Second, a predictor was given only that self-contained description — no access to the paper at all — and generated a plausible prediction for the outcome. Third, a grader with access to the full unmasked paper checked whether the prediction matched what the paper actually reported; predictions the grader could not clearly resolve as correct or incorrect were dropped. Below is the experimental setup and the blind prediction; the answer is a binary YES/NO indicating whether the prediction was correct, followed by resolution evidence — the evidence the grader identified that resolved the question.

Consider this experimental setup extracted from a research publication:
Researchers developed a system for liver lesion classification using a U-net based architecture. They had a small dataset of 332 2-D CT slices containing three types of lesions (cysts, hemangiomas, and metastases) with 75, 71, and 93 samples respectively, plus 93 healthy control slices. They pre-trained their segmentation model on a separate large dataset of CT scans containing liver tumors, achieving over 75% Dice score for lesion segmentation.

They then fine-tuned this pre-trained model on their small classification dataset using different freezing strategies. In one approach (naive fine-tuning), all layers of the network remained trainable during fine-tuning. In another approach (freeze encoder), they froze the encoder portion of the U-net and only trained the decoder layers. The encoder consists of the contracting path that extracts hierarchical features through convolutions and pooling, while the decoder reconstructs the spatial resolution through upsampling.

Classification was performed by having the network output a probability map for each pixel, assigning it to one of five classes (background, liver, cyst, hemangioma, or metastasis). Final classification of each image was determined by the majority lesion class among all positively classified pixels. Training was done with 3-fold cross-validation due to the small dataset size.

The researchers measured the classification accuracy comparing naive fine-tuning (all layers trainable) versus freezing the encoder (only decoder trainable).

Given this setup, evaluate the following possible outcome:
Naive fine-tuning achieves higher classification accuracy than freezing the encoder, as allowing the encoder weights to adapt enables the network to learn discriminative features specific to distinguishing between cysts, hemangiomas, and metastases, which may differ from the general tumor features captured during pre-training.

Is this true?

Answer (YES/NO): YES